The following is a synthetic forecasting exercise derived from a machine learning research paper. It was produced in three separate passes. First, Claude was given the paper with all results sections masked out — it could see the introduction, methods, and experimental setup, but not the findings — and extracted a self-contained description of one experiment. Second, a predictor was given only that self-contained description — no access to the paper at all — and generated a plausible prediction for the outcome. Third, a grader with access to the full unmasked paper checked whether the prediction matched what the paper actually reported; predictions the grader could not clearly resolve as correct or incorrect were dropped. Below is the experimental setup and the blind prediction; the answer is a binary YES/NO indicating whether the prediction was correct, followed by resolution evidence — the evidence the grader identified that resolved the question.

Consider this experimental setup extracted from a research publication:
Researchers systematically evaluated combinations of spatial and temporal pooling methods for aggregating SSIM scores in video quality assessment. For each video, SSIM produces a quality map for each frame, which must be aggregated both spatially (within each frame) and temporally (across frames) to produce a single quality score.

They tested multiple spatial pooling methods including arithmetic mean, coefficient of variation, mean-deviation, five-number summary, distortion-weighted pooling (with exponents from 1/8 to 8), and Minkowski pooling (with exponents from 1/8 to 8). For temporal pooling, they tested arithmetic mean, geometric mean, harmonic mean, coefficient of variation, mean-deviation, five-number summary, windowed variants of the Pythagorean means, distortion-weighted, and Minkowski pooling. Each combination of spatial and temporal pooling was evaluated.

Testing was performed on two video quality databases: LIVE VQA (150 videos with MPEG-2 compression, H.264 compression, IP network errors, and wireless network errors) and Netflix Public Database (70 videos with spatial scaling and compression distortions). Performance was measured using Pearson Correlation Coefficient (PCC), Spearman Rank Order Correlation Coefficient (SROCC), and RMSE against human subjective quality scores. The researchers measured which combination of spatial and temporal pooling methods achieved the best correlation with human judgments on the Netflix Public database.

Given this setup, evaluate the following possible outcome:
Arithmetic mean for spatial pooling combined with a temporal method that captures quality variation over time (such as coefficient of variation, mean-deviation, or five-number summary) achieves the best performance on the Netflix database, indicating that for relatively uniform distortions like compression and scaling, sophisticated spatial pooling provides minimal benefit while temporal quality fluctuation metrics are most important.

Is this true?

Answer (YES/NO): NO